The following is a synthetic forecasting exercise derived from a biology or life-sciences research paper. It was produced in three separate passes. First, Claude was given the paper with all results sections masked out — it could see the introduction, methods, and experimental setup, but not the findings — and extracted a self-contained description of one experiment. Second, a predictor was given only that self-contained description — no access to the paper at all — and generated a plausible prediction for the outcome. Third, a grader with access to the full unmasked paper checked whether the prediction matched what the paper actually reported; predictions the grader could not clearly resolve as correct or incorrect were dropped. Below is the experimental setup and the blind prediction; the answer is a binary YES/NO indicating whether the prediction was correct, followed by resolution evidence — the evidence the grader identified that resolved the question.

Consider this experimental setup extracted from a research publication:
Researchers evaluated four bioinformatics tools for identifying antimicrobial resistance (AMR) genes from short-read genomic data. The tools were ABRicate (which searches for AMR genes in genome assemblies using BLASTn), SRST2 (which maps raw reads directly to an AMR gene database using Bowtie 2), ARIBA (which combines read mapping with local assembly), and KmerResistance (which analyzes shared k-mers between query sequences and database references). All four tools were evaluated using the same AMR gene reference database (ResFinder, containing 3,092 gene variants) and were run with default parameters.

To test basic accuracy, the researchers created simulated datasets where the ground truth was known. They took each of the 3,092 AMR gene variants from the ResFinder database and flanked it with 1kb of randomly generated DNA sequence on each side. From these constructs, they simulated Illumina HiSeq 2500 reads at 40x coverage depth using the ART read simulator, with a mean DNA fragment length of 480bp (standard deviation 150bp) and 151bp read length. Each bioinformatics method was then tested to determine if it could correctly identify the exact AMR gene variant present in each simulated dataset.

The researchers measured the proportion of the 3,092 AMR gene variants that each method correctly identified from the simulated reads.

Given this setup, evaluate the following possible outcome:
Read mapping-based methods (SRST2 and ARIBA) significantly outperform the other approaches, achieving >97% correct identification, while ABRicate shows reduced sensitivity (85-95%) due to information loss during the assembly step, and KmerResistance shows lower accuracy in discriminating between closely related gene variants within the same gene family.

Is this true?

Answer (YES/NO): NO